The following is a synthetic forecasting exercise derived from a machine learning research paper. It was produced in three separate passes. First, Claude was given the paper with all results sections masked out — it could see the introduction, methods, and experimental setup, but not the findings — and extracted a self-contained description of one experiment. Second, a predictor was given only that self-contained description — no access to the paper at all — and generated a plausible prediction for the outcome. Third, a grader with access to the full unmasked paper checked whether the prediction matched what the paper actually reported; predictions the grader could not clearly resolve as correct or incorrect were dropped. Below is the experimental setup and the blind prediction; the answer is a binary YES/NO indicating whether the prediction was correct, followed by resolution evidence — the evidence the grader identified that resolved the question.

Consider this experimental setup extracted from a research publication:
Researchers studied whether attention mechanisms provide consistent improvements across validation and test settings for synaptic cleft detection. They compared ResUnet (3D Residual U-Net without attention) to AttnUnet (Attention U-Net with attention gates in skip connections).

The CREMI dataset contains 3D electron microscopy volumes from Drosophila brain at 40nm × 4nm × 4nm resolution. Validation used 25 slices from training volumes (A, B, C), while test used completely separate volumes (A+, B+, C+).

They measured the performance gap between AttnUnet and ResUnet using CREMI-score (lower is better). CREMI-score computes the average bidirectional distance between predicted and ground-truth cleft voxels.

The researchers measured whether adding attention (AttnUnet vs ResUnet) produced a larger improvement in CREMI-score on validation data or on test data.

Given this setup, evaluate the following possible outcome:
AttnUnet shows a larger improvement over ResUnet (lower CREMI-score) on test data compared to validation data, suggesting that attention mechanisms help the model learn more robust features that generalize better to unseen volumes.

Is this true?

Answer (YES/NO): NO